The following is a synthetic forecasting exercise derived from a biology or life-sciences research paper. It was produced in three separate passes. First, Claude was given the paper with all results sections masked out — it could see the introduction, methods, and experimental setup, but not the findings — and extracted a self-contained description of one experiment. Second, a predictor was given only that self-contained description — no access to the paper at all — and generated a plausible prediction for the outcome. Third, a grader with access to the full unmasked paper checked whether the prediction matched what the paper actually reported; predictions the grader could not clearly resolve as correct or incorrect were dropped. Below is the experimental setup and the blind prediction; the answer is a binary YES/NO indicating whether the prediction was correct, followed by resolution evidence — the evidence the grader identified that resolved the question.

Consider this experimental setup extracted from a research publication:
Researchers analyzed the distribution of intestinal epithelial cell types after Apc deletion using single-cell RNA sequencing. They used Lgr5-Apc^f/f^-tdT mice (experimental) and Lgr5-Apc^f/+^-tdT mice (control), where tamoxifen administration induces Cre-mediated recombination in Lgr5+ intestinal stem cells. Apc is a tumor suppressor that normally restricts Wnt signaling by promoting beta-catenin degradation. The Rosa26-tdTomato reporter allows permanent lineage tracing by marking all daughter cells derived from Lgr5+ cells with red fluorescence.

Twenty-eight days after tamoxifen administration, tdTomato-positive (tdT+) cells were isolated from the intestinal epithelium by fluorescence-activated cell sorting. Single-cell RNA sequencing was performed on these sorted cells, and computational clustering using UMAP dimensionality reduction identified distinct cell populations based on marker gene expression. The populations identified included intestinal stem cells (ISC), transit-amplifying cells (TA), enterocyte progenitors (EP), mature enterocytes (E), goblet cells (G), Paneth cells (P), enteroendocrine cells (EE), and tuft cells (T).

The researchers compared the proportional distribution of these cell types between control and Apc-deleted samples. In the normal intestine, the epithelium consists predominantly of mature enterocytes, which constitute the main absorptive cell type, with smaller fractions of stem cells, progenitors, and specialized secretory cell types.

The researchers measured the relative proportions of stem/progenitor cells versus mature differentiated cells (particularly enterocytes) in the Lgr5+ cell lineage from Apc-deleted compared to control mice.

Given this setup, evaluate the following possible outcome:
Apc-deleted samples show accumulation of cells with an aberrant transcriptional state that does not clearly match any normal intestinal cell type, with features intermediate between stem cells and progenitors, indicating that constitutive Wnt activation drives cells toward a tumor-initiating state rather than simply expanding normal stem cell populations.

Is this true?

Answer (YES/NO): YES